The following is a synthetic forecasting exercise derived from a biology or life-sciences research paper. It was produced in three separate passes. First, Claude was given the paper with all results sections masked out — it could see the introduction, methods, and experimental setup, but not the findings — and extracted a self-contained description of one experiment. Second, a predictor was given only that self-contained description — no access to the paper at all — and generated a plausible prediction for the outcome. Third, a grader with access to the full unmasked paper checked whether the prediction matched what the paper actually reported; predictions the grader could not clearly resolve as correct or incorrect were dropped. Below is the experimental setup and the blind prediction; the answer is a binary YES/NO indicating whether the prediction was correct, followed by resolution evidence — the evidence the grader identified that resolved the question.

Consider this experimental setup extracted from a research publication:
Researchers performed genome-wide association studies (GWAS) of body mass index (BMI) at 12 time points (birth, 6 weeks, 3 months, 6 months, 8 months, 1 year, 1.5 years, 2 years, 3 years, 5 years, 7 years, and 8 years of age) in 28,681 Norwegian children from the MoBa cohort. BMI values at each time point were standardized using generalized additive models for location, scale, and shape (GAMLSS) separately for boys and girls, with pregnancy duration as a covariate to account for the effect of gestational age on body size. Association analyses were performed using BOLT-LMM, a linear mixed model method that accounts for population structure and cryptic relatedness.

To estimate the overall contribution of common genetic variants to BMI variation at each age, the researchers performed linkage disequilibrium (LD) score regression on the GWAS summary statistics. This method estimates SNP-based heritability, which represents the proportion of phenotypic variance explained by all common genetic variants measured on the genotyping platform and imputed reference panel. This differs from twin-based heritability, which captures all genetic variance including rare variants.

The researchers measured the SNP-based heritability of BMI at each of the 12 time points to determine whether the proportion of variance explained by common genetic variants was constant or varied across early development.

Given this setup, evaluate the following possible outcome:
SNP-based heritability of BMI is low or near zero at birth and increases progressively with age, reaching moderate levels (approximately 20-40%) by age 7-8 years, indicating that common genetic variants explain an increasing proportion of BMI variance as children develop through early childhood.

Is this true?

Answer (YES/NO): NO